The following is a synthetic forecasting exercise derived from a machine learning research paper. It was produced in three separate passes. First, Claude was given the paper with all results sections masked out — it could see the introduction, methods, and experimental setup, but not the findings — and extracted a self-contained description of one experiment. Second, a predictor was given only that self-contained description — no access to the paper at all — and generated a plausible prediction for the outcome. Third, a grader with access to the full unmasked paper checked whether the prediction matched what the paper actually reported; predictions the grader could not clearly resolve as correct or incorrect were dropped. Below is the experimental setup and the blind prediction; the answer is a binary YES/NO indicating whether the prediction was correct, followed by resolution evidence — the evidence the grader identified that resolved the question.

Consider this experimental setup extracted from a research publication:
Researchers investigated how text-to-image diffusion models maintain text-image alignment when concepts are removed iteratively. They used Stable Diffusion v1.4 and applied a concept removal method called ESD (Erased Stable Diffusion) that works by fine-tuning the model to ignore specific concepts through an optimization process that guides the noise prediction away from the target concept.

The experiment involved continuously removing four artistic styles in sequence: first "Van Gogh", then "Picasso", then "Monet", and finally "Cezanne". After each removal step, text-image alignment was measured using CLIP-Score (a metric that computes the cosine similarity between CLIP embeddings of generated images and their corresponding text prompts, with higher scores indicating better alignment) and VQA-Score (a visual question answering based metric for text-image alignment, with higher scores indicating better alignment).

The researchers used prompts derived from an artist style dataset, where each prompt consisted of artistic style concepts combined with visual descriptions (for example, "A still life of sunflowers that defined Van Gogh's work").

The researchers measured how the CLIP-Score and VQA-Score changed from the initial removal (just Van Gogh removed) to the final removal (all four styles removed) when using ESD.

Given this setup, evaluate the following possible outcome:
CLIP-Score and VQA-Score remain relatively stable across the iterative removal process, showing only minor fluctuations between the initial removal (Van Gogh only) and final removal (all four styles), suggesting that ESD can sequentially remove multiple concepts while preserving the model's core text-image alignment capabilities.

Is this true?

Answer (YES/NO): NO